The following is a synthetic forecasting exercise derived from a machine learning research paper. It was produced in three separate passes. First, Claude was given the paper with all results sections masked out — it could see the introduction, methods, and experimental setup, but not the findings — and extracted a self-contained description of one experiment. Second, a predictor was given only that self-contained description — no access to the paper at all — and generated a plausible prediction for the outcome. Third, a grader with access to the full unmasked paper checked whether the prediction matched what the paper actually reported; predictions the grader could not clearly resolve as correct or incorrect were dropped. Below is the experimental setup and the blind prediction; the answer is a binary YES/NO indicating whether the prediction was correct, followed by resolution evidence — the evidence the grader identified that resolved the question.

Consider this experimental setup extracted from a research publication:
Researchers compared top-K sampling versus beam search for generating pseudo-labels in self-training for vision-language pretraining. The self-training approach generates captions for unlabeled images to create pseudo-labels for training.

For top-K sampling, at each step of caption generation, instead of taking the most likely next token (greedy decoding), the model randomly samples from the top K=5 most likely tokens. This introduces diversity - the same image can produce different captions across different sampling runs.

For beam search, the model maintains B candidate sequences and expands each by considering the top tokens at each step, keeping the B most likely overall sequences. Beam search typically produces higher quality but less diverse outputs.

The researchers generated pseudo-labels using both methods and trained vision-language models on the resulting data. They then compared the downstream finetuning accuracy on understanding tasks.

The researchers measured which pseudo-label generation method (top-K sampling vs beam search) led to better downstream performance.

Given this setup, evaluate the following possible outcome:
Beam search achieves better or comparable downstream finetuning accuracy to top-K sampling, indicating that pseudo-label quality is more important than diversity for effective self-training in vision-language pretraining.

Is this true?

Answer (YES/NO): NO